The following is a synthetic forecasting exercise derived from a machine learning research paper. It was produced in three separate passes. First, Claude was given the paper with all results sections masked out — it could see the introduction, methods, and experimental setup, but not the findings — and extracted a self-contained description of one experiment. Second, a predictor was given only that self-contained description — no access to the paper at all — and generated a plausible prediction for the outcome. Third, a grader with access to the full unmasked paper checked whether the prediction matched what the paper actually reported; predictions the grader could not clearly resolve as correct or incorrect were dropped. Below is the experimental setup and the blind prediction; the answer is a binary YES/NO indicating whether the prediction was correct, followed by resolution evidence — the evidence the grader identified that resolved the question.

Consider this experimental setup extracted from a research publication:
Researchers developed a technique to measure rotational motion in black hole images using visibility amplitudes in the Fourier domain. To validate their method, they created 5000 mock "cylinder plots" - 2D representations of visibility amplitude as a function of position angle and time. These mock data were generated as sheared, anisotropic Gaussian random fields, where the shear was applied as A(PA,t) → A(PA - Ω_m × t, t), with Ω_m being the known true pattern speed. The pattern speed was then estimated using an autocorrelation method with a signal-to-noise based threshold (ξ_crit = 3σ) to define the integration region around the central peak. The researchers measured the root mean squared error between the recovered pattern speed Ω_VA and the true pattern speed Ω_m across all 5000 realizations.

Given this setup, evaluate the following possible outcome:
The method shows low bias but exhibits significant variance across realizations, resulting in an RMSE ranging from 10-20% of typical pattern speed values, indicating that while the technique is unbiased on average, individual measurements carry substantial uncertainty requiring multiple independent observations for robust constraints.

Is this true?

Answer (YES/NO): NO